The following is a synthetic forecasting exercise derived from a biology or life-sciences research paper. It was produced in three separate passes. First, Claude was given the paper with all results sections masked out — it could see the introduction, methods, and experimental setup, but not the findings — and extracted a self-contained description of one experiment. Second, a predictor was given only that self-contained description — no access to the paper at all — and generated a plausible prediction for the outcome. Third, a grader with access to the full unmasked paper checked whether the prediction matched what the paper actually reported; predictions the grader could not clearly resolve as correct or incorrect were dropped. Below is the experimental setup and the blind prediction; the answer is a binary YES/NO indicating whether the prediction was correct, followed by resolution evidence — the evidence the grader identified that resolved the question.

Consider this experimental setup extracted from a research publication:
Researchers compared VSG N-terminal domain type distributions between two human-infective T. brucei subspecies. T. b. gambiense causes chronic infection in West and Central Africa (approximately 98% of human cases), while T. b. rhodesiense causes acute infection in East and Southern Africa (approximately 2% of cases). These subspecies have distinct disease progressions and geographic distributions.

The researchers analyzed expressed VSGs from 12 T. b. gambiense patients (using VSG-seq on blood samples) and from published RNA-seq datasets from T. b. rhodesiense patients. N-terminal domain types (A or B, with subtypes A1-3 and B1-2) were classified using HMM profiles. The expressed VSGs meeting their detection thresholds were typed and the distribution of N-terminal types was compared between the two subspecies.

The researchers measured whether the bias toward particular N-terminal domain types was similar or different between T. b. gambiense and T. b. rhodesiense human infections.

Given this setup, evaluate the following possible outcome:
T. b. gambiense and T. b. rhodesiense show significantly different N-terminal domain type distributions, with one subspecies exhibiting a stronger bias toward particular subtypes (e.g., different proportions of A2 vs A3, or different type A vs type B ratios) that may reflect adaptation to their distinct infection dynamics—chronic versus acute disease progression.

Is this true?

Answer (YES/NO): YES